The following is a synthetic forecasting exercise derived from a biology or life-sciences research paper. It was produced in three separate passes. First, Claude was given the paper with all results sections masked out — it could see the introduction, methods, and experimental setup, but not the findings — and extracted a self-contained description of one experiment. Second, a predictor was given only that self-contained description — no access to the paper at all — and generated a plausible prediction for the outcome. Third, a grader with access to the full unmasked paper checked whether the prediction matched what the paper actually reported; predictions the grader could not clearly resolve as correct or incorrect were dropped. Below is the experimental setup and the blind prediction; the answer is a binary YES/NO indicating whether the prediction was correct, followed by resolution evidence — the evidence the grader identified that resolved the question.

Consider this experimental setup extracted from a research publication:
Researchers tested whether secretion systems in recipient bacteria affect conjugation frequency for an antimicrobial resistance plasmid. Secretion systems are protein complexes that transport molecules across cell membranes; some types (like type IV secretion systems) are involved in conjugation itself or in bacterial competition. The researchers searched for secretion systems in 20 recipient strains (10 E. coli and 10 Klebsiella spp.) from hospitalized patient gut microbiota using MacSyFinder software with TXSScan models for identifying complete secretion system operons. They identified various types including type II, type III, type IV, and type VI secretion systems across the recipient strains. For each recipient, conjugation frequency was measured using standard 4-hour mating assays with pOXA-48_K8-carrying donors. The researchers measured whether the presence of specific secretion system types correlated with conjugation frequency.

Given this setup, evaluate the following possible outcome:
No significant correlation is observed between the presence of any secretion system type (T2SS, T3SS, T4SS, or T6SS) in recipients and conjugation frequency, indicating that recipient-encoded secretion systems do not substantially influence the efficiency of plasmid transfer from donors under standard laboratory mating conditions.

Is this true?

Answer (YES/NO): YES